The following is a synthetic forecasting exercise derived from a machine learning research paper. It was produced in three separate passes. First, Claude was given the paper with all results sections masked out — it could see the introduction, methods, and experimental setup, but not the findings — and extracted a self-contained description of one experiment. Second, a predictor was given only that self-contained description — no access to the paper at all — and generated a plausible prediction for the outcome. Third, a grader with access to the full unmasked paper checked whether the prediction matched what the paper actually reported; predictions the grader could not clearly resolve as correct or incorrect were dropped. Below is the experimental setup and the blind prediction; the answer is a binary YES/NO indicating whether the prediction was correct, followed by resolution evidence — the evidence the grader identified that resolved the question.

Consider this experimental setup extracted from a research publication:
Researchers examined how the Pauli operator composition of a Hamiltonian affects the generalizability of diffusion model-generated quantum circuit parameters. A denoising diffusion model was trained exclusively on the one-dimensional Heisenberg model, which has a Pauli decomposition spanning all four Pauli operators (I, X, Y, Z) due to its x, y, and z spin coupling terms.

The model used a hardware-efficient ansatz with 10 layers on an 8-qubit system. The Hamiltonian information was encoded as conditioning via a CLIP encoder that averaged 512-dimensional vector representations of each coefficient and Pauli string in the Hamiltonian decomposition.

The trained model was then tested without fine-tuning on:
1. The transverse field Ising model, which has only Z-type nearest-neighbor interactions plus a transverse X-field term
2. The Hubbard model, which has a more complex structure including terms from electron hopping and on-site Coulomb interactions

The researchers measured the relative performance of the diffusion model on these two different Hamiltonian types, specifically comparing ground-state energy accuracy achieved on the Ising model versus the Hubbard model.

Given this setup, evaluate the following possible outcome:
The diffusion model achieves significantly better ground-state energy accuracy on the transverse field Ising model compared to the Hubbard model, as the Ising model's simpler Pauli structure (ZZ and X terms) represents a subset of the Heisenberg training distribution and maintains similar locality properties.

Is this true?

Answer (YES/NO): NO